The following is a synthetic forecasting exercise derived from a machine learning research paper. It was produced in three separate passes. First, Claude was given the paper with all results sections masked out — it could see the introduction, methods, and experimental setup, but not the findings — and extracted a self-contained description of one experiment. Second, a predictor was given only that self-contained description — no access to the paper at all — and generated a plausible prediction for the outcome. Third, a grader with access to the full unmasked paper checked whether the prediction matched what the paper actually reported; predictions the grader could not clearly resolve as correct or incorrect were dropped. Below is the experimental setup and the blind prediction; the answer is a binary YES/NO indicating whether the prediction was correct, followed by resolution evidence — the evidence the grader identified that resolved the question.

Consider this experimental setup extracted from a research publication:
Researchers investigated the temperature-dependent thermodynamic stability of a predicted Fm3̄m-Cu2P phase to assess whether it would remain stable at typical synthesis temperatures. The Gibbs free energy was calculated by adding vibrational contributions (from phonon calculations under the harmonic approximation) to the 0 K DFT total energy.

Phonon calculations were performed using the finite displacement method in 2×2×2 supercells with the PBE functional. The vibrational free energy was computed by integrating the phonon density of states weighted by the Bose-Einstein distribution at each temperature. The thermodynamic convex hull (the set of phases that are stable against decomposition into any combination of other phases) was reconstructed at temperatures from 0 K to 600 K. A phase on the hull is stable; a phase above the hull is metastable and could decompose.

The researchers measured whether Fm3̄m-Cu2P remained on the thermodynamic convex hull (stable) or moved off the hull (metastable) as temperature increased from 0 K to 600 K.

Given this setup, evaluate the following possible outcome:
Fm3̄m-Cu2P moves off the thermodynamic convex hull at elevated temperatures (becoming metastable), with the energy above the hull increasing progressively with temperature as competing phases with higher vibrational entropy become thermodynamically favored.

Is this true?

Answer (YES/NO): NO